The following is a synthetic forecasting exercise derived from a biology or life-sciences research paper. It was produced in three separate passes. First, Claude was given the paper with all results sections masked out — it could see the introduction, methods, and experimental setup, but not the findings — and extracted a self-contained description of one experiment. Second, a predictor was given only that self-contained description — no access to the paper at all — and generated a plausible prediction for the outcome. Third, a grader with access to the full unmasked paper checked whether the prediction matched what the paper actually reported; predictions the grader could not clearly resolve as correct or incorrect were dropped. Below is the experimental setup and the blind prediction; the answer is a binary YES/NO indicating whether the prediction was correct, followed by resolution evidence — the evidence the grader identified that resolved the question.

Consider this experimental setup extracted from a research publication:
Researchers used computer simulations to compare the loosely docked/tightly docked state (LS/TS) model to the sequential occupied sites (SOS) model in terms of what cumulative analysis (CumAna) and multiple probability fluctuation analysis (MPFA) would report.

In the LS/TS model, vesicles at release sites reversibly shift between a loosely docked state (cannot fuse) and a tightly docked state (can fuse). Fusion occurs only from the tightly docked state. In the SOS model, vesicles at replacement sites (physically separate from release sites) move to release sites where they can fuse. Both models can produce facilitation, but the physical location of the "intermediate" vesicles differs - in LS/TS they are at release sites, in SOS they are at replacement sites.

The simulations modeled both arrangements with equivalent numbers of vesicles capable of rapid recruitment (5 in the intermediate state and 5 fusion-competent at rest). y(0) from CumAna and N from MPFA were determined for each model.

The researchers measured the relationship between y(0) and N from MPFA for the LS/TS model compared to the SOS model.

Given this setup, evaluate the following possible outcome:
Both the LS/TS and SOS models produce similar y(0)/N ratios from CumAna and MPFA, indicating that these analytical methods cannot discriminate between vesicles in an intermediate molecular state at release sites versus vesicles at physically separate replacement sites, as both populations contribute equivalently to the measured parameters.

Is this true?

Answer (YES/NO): NO